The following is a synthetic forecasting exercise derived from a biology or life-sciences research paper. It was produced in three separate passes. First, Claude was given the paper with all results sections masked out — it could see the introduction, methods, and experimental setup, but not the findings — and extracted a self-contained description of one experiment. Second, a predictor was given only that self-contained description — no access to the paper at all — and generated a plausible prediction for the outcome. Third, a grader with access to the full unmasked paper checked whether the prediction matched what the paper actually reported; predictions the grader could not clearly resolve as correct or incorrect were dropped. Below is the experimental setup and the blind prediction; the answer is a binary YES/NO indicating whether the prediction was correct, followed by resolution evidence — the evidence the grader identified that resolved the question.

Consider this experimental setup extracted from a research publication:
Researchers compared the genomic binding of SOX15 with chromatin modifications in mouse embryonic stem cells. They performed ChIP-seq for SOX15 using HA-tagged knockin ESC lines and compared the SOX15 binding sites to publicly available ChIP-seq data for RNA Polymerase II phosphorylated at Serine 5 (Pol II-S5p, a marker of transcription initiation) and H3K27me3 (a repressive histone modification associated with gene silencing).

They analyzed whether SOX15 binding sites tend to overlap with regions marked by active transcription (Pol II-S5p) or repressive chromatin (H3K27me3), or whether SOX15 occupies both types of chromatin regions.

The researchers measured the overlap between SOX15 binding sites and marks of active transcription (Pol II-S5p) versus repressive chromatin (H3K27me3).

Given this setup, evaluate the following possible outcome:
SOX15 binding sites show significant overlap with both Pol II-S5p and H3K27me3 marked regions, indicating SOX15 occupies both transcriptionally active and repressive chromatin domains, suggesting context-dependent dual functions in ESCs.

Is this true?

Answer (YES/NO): NO